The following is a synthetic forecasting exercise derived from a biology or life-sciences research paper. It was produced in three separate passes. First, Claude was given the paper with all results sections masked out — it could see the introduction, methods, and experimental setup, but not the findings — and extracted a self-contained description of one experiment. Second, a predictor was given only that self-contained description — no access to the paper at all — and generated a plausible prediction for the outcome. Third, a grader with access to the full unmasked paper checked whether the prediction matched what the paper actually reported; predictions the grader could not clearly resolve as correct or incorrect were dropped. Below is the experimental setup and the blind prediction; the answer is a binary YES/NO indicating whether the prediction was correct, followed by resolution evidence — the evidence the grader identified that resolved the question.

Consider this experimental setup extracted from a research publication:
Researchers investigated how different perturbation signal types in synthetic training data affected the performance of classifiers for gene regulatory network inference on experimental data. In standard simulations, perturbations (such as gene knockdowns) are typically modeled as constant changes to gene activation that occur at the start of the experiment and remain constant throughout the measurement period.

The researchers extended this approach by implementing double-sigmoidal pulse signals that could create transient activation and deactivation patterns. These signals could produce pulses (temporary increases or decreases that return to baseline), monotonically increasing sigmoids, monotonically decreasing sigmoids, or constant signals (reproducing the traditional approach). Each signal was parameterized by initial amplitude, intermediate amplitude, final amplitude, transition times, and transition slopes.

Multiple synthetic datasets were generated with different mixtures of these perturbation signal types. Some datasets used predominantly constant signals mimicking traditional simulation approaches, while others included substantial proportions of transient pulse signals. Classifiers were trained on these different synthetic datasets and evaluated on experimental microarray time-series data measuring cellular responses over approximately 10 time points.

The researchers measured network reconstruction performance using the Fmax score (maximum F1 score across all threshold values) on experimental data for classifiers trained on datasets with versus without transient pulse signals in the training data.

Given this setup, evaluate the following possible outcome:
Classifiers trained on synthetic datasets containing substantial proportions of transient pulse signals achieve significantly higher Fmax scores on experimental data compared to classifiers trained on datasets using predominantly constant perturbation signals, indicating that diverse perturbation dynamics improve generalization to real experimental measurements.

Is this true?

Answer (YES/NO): NO